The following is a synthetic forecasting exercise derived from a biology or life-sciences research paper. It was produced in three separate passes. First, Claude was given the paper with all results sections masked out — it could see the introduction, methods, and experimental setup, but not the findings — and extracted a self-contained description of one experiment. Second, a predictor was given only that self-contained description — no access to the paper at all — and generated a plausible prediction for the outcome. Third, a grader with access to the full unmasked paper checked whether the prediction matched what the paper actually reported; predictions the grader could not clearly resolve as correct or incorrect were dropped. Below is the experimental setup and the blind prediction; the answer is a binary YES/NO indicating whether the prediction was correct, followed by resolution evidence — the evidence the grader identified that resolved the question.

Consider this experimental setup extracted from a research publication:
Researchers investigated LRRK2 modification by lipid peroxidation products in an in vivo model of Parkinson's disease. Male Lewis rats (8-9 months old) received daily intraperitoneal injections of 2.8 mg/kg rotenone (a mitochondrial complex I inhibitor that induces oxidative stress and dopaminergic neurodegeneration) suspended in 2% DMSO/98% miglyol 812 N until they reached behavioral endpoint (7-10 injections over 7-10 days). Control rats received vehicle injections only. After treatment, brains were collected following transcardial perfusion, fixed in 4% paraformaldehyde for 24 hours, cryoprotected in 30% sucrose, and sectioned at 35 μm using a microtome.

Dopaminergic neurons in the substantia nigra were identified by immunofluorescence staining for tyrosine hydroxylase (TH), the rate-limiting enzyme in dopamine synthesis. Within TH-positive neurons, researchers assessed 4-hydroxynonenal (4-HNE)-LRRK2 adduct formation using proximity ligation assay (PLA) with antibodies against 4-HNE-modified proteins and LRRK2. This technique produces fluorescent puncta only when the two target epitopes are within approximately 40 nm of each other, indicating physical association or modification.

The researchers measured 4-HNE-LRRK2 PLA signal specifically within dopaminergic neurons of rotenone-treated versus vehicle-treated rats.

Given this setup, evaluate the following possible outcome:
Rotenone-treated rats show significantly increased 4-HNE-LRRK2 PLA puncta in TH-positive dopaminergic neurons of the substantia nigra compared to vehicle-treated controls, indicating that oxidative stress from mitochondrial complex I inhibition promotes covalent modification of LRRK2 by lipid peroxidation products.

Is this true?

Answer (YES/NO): YES